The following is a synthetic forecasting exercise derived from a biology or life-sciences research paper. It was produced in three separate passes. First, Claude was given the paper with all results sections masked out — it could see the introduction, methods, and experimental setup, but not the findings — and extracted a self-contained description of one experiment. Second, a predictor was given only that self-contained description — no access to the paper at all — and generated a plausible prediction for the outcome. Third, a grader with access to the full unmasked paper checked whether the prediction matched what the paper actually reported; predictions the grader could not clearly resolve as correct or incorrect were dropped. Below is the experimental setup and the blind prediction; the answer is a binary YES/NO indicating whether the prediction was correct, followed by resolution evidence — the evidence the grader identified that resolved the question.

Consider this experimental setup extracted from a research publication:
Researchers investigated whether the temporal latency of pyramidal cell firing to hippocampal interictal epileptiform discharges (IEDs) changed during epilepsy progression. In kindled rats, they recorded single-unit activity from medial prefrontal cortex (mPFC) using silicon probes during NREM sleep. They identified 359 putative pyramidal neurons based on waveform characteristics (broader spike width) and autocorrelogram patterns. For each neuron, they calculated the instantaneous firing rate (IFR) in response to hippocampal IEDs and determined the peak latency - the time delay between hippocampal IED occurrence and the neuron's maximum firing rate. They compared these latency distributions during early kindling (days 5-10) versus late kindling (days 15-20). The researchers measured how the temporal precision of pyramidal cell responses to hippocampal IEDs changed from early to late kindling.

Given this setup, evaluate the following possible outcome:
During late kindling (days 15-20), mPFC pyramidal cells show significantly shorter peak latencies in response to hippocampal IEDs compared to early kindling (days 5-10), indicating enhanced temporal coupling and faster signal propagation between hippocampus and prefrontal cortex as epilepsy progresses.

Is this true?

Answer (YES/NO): NO